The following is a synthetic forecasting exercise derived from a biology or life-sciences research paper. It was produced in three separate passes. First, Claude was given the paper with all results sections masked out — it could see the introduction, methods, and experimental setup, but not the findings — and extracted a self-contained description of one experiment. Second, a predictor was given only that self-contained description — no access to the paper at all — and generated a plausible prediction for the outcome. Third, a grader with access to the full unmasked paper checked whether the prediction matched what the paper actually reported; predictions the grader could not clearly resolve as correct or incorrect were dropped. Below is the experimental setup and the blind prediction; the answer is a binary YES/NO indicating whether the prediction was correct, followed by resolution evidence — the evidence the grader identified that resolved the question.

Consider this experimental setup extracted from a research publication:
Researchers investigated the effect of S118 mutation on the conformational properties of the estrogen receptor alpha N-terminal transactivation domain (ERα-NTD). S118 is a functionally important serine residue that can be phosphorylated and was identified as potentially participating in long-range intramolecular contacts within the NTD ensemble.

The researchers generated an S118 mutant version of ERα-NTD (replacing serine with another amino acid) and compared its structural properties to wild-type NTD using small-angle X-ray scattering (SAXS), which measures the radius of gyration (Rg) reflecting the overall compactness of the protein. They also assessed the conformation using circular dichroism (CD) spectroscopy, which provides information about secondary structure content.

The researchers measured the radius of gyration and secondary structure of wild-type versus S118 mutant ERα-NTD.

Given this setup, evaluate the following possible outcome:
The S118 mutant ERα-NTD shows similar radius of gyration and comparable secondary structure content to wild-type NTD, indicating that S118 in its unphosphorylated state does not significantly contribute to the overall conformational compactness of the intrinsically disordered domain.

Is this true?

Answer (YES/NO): NO